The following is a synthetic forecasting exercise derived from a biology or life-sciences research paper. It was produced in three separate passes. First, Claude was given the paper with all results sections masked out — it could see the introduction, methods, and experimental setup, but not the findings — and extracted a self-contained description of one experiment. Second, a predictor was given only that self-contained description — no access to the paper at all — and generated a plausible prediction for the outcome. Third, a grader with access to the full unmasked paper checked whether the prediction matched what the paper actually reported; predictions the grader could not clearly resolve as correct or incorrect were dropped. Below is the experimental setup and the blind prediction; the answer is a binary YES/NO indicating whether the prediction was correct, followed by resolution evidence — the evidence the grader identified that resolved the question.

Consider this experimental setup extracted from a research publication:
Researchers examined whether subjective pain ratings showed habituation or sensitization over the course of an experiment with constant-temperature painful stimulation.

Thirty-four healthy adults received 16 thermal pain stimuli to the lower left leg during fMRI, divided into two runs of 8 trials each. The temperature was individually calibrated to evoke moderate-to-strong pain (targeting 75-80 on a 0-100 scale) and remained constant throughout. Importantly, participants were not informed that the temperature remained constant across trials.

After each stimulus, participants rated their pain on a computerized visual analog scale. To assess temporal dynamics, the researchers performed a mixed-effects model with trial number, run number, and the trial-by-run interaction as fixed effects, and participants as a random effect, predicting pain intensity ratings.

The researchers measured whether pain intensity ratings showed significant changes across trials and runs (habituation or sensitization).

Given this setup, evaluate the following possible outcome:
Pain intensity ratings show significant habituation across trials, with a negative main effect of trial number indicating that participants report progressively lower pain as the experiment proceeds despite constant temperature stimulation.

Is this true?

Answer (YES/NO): NO